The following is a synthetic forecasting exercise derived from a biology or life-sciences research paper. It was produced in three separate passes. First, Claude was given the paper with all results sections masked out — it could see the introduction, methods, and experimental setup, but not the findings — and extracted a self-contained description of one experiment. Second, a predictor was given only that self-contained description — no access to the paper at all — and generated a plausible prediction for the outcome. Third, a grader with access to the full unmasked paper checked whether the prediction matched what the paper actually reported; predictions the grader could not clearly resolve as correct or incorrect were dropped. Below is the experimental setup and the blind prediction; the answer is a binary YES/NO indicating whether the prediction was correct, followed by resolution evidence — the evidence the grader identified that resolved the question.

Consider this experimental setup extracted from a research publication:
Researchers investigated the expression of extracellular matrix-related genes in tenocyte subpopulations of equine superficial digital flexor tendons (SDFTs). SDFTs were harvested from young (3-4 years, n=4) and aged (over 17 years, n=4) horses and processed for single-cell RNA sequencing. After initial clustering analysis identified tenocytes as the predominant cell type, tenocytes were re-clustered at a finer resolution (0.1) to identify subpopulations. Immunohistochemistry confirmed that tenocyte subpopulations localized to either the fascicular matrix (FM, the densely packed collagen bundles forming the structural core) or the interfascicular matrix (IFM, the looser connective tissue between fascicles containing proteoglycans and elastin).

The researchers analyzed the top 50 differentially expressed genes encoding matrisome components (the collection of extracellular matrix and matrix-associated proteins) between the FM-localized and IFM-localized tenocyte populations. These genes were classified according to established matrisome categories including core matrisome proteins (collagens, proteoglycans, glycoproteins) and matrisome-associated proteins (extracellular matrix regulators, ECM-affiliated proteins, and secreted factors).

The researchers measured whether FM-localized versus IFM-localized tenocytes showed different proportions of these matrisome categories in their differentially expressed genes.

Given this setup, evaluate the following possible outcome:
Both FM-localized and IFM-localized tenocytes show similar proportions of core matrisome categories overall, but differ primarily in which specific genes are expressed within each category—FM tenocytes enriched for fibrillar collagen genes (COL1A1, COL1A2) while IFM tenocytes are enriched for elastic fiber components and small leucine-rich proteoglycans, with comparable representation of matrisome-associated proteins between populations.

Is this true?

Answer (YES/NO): NO